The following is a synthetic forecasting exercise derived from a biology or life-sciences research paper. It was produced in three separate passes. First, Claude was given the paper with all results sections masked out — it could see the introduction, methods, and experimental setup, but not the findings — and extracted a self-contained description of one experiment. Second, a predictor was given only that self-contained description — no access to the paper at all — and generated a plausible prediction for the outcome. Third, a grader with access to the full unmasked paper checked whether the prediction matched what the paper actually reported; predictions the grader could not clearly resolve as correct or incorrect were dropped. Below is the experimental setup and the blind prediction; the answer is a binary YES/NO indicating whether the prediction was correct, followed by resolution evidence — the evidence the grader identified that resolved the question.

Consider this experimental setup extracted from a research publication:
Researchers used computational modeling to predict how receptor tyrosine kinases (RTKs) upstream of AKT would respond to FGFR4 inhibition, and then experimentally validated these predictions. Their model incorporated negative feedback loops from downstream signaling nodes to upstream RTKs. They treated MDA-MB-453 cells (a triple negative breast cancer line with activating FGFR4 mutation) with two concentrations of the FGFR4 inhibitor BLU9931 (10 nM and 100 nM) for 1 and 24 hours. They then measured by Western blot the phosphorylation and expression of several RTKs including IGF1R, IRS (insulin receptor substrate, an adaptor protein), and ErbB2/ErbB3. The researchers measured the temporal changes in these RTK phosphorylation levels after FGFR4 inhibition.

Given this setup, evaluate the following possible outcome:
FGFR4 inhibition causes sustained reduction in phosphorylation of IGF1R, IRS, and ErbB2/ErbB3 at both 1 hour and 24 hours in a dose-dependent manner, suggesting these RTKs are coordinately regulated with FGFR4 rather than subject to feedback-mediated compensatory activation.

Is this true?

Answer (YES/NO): NO